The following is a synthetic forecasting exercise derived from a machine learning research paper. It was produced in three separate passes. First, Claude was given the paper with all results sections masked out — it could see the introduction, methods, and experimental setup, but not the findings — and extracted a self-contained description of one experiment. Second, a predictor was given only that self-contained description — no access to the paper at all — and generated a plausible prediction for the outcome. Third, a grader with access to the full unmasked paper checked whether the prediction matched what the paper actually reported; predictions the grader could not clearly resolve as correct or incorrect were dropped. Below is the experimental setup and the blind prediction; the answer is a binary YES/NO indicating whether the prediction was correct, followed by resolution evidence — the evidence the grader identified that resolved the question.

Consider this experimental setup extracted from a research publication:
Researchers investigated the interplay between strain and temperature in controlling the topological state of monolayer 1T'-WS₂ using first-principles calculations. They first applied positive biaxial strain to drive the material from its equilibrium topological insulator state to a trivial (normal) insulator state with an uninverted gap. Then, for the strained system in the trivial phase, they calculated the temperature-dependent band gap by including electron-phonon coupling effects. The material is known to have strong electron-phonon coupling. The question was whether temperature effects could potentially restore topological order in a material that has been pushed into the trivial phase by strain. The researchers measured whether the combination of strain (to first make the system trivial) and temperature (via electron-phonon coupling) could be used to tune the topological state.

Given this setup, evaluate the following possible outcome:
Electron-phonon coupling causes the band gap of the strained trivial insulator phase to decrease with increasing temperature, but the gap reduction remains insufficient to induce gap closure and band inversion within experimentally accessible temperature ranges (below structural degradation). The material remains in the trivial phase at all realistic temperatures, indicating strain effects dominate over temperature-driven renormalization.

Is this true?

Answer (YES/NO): NO